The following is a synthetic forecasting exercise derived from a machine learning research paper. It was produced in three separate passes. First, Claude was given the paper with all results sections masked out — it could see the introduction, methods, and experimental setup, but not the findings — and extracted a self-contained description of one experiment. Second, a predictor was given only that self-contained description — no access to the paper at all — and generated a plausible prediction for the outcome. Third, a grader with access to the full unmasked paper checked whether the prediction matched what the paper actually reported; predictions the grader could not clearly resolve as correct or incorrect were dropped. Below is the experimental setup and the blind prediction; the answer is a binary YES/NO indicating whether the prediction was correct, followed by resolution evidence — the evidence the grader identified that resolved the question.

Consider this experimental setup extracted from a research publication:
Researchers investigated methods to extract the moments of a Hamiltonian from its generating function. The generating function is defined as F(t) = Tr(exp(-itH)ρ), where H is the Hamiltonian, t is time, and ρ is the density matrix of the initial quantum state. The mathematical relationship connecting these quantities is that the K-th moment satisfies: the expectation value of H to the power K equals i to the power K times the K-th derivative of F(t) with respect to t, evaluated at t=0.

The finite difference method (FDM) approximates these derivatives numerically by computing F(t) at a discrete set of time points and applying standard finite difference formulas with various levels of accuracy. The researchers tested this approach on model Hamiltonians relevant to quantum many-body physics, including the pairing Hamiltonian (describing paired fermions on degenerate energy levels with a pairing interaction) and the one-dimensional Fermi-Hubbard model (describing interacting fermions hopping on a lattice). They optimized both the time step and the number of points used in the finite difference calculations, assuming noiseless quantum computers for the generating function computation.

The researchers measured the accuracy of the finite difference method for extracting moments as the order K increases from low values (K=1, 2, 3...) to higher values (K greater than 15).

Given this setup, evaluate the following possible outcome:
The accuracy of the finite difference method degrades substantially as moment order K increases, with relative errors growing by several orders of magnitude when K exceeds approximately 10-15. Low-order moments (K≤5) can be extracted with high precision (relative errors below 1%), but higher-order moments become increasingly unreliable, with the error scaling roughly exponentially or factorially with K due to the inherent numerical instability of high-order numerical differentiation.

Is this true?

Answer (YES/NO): NO